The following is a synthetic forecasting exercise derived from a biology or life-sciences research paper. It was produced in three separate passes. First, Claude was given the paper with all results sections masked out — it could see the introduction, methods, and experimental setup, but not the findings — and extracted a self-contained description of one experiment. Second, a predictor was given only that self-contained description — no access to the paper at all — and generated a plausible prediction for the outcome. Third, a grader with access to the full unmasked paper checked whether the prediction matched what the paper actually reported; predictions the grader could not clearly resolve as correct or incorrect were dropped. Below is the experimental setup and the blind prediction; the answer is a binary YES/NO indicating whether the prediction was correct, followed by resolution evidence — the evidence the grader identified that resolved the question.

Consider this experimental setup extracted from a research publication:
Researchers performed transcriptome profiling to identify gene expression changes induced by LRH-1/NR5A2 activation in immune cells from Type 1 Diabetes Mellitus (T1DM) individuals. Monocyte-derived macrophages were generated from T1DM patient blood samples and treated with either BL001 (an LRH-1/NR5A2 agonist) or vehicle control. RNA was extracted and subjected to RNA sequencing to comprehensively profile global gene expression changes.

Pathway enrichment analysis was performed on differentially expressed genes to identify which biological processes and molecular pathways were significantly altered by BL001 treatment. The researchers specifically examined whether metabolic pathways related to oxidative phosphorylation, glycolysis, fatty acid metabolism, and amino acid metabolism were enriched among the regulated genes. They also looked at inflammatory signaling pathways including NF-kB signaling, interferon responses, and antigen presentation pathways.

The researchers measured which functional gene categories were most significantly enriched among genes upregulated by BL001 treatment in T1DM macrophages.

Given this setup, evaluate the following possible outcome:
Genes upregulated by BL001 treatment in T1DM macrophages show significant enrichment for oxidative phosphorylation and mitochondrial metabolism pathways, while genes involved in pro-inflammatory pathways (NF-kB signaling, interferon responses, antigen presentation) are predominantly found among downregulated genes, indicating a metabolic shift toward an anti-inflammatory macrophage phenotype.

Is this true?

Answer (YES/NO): NO